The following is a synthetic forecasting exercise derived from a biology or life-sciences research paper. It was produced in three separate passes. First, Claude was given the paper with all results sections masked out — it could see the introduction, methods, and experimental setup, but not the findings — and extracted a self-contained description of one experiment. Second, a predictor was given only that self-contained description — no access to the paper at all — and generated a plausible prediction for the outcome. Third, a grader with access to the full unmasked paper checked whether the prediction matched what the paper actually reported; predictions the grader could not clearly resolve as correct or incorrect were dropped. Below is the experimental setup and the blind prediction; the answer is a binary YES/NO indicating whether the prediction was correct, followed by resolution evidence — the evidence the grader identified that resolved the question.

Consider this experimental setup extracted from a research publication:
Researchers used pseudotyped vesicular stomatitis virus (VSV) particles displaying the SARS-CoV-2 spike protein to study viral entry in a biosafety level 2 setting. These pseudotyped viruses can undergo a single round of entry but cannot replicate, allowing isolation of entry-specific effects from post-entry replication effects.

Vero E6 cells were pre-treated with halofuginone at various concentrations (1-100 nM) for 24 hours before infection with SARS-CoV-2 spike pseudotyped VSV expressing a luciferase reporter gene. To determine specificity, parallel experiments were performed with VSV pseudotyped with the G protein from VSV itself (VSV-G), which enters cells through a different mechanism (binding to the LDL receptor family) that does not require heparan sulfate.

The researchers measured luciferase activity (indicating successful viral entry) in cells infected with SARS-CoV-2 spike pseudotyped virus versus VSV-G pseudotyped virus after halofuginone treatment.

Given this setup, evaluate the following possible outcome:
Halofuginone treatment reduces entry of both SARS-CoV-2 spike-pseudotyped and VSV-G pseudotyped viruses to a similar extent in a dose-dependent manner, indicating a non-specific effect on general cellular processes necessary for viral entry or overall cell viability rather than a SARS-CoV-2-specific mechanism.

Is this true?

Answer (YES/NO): NO